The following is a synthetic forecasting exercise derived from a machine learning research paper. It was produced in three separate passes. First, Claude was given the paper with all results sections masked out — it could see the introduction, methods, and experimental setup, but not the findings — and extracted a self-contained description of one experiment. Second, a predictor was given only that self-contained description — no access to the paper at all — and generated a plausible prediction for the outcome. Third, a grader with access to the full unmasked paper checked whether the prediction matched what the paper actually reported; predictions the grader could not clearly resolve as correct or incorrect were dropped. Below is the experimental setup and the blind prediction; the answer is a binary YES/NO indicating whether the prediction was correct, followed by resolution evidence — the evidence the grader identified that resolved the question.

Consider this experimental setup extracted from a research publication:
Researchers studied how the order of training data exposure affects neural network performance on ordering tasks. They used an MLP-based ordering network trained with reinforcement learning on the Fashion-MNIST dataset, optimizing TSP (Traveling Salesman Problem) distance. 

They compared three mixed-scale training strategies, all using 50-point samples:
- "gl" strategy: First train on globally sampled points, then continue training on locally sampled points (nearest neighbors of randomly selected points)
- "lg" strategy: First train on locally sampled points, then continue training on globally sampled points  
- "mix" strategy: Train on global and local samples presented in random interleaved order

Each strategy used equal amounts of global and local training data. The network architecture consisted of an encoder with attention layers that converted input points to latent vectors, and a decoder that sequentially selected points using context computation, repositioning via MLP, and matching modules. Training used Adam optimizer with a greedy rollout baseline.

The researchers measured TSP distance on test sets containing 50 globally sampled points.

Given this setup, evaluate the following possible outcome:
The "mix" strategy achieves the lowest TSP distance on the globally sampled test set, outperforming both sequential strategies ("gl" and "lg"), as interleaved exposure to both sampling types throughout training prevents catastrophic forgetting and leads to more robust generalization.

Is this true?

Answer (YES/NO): NO